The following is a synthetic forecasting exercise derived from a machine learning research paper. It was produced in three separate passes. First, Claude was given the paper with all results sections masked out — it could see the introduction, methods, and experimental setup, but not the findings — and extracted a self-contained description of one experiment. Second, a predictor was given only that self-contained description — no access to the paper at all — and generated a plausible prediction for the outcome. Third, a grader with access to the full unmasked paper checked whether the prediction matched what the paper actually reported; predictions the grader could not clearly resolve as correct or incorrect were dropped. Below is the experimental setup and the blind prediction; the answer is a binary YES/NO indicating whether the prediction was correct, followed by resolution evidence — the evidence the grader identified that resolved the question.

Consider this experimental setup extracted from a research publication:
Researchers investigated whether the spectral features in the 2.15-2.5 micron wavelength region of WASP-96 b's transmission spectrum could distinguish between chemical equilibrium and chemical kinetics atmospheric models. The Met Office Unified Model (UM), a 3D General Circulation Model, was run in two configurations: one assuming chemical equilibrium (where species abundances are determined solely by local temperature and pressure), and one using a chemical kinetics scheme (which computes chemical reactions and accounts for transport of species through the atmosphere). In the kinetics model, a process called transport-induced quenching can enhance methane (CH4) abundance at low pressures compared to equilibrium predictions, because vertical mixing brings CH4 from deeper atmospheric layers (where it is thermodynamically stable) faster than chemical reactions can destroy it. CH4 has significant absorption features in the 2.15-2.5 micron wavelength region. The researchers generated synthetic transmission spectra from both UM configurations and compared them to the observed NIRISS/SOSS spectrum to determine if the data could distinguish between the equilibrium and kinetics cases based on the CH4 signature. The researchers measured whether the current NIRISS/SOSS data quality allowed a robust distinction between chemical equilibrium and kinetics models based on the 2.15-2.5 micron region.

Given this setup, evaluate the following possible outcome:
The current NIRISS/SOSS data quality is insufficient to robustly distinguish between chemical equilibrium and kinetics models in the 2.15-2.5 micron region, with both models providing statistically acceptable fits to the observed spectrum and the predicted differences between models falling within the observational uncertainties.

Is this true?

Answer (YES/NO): YES